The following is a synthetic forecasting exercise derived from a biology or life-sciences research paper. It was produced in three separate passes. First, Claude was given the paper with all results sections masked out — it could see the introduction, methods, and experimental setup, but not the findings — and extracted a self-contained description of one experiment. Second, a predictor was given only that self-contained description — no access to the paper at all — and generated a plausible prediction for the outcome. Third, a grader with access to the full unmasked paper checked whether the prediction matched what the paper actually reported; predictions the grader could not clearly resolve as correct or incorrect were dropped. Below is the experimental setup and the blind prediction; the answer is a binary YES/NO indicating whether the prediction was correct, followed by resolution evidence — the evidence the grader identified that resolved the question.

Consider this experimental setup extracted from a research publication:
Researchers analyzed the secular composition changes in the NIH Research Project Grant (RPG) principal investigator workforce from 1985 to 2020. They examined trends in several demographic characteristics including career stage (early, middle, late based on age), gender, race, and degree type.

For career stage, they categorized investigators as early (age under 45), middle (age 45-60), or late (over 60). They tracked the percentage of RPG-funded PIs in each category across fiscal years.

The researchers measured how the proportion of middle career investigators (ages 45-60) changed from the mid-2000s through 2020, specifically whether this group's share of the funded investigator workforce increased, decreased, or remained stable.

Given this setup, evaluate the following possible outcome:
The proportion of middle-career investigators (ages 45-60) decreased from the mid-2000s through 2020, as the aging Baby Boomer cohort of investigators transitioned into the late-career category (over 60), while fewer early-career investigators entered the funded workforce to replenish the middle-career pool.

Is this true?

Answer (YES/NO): NO